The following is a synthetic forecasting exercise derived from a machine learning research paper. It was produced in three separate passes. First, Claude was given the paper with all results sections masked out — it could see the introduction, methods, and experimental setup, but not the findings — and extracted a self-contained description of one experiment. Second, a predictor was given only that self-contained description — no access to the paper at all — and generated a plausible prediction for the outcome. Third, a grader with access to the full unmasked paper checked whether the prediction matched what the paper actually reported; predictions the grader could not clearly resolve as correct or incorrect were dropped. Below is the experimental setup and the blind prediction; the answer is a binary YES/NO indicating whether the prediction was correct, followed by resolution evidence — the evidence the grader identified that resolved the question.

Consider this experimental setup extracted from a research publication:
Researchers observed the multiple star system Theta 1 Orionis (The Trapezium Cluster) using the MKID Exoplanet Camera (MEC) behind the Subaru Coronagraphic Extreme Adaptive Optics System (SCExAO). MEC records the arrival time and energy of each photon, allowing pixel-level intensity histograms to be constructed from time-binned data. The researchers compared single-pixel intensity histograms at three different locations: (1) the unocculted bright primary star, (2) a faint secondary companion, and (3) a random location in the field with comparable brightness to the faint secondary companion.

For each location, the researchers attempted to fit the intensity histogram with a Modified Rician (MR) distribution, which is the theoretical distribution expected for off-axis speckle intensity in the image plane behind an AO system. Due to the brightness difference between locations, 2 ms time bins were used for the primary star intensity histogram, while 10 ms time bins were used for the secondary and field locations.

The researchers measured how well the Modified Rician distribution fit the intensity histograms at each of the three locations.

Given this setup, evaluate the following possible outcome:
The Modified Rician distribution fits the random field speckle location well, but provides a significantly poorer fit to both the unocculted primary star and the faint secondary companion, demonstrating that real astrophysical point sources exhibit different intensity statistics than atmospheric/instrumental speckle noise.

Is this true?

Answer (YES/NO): NO